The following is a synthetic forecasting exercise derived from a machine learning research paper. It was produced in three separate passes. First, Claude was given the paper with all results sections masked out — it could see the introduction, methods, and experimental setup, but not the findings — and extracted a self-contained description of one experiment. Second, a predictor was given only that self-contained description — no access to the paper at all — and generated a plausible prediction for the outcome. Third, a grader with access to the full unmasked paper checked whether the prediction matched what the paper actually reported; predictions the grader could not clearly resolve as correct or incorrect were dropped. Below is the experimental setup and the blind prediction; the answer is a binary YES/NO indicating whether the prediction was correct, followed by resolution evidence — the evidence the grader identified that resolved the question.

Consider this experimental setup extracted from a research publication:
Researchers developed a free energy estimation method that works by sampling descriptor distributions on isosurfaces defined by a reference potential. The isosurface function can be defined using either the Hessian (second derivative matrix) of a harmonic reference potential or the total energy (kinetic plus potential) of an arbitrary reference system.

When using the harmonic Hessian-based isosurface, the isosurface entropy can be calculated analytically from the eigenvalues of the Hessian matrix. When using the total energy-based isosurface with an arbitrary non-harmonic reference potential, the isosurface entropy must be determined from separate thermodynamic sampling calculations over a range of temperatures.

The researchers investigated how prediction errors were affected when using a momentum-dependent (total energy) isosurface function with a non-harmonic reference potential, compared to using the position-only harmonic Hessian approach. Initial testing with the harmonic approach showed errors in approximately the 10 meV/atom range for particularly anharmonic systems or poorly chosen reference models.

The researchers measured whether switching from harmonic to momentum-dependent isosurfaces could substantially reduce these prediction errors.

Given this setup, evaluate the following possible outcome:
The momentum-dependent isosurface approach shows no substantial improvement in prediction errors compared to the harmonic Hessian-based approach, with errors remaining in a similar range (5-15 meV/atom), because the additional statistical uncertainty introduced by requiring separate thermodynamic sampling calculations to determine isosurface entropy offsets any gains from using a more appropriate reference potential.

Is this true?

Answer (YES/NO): NO